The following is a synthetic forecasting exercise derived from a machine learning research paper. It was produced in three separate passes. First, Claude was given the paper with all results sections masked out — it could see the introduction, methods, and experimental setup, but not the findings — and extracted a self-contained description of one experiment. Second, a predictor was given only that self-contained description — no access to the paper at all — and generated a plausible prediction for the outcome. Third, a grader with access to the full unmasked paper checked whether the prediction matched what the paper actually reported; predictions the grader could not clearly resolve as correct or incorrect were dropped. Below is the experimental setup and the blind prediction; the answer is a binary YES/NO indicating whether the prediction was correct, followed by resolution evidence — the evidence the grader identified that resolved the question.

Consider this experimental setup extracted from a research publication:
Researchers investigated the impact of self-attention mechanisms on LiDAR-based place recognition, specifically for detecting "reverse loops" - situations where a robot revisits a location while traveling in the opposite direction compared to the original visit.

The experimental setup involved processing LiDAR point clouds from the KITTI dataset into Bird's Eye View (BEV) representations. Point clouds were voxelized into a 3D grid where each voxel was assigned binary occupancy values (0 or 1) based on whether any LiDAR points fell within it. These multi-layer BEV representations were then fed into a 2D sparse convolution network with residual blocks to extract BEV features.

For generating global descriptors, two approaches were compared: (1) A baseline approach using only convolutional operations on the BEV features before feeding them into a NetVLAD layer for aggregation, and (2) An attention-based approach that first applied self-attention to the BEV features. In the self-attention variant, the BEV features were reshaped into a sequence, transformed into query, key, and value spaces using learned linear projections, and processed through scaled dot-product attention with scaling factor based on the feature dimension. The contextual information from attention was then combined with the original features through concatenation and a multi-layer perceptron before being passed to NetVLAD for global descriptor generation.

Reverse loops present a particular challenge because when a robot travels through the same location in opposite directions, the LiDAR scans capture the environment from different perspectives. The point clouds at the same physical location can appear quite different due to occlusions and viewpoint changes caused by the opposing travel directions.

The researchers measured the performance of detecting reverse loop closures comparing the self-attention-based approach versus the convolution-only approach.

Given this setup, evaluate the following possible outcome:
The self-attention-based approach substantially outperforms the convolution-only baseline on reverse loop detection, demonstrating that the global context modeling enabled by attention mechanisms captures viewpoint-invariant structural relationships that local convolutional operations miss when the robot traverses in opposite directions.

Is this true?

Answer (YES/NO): YES